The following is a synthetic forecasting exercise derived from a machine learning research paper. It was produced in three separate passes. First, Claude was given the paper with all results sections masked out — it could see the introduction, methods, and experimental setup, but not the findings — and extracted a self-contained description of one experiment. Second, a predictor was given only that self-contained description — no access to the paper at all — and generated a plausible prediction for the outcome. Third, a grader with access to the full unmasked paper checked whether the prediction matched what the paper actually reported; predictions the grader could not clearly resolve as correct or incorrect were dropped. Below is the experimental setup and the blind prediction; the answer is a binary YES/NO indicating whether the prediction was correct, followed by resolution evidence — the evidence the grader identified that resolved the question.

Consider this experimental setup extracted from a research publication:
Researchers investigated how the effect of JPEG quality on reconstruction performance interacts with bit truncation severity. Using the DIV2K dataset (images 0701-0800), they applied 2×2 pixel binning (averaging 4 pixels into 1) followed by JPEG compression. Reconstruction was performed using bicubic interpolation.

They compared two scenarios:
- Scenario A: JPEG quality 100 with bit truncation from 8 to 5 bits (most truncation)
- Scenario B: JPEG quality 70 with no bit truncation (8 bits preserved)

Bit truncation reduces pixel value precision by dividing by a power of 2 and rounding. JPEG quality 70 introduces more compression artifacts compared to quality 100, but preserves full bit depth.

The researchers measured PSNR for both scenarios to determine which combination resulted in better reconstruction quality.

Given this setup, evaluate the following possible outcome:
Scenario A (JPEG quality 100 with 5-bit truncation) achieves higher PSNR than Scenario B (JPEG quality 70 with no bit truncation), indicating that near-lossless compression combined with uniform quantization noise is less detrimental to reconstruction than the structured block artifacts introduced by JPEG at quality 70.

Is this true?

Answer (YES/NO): NO